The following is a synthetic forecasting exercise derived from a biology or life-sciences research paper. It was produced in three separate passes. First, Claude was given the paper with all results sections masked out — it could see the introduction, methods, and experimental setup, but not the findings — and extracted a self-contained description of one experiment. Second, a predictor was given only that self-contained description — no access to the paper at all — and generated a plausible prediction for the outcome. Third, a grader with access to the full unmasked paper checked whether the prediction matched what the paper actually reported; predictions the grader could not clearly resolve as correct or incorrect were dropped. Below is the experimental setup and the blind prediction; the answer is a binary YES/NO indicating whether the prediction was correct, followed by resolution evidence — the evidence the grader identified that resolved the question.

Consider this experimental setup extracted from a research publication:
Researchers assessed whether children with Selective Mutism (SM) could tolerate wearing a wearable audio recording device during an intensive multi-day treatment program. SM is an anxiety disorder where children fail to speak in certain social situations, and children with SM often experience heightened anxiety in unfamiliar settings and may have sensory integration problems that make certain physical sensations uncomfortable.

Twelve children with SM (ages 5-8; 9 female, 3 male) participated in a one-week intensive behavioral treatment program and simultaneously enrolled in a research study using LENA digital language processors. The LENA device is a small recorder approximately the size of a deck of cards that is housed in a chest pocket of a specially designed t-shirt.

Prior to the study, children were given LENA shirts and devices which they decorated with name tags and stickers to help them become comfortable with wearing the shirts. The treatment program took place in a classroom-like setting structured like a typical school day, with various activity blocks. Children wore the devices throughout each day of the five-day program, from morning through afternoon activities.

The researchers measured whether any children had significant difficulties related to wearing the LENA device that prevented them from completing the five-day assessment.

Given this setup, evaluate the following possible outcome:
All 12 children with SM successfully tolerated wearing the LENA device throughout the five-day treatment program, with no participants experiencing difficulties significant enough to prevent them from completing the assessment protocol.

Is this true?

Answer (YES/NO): YES